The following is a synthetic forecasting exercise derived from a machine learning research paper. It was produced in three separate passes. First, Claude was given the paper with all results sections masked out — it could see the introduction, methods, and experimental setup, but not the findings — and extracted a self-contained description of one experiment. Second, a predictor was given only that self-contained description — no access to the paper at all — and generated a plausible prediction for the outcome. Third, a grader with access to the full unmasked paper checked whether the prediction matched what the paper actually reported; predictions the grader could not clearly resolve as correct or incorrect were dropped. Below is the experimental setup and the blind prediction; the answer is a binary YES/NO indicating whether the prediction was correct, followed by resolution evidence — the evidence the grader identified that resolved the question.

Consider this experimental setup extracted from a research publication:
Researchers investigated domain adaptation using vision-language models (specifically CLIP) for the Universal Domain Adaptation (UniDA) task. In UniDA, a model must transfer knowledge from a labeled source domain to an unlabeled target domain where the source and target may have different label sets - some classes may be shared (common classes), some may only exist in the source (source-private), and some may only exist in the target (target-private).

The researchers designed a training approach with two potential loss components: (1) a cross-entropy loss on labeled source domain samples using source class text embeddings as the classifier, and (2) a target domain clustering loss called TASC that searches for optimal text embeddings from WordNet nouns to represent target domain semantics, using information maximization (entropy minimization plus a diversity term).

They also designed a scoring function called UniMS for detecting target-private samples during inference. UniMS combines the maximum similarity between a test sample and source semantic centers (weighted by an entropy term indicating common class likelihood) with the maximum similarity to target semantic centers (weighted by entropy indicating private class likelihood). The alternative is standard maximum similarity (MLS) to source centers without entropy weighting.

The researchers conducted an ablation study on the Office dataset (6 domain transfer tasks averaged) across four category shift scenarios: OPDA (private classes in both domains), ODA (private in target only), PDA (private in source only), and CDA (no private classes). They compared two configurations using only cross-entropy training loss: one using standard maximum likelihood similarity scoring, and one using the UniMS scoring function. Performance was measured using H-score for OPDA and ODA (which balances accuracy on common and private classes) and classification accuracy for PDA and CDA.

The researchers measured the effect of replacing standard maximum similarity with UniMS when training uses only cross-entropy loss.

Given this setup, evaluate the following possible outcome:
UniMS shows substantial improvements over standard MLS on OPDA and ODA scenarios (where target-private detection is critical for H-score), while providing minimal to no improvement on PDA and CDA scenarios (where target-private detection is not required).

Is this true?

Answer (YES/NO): YES